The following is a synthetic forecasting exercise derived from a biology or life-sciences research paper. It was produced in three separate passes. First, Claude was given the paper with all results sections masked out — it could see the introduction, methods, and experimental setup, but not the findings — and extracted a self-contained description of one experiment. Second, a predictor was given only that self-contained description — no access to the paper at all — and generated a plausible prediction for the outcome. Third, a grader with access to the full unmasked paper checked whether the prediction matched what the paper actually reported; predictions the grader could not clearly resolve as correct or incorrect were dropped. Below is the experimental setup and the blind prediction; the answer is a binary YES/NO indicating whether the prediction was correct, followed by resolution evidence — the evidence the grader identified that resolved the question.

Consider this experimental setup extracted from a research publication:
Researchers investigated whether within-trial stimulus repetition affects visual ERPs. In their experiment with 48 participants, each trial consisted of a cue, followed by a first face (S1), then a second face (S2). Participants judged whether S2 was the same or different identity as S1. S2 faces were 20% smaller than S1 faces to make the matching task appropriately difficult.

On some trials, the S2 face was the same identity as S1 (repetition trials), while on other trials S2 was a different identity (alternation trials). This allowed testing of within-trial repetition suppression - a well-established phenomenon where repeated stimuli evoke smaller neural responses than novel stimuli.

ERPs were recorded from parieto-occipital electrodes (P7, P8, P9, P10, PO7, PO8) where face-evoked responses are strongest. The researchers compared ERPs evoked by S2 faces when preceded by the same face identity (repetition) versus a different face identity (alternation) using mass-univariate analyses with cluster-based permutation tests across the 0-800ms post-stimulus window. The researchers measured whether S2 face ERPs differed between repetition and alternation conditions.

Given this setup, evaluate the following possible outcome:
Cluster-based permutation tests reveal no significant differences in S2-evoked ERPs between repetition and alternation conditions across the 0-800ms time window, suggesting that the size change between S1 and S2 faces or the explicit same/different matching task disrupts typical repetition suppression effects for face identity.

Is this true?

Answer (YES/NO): NO